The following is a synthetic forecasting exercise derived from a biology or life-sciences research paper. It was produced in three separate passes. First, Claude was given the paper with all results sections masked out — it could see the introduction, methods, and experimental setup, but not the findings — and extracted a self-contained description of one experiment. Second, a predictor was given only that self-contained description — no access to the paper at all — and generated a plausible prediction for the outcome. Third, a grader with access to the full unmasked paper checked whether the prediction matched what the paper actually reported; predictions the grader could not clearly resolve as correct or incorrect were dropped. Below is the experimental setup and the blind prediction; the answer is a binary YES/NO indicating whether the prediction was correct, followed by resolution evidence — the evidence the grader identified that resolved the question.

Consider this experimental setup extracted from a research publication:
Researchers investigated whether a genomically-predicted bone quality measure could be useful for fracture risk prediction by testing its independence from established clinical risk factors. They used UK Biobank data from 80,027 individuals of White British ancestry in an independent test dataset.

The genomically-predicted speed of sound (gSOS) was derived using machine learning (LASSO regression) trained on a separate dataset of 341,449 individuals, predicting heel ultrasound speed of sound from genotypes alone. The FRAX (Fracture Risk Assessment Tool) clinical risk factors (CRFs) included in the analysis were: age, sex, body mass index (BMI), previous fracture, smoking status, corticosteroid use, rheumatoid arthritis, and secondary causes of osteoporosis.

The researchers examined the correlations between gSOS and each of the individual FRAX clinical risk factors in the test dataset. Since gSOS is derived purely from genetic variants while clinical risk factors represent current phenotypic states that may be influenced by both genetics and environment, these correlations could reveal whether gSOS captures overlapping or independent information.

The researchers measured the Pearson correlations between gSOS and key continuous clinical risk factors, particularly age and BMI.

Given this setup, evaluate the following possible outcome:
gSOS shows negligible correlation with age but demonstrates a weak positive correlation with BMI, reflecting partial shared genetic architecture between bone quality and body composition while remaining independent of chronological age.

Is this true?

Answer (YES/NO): NO